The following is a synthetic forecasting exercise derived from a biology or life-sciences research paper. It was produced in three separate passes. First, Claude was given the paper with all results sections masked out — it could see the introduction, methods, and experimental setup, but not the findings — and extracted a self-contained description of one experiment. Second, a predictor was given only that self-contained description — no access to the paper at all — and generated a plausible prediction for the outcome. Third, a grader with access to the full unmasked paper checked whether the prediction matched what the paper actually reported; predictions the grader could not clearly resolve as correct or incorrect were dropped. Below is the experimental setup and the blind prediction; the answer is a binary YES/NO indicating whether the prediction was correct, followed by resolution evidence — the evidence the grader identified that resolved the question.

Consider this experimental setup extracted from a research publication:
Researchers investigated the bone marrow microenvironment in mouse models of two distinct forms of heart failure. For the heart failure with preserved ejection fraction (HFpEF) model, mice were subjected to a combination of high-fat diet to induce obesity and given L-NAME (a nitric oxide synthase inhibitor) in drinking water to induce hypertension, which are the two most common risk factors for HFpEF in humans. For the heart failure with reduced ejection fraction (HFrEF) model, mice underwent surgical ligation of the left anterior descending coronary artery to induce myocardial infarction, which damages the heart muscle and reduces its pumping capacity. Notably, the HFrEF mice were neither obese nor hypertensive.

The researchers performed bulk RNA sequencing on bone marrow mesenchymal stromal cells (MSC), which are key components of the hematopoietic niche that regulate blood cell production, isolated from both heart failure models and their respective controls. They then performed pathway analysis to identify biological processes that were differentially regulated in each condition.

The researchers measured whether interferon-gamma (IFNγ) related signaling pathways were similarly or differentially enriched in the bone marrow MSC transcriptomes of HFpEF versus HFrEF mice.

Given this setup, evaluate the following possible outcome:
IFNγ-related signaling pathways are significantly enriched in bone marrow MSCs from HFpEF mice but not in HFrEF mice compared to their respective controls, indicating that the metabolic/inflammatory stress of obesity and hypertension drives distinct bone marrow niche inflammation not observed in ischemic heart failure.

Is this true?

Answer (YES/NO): YES